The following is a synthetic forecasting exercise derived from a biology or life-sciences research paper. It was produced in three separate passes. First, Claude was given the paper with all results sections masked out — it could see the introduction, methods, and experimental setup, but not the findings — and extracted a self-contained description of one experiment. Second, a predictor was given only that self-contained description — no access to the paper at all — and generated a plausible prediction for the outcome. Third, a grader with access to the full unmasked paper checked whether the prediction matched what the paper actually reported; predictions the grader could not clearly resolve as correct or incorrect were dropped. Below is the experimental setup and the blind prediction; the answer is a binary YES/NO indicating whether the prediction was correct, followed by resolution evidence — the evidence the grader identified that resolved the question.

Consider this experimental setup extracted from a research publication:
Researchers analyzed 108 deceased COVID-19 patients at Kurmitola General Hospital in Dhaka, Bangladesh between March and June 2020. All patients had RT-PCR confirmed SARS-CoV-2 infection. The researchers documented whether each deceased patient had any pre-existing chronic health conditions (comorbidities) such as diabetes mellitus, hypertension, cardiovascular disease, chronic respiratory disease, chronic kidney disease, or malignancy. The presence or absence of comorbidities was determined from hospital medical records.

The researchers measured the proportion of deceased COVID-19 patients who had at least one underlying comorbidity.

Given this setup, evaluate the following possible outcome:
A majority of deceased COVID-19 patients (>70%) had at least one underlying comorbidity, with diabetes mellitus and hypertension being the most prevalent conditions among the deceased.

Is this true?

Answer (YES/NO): YES